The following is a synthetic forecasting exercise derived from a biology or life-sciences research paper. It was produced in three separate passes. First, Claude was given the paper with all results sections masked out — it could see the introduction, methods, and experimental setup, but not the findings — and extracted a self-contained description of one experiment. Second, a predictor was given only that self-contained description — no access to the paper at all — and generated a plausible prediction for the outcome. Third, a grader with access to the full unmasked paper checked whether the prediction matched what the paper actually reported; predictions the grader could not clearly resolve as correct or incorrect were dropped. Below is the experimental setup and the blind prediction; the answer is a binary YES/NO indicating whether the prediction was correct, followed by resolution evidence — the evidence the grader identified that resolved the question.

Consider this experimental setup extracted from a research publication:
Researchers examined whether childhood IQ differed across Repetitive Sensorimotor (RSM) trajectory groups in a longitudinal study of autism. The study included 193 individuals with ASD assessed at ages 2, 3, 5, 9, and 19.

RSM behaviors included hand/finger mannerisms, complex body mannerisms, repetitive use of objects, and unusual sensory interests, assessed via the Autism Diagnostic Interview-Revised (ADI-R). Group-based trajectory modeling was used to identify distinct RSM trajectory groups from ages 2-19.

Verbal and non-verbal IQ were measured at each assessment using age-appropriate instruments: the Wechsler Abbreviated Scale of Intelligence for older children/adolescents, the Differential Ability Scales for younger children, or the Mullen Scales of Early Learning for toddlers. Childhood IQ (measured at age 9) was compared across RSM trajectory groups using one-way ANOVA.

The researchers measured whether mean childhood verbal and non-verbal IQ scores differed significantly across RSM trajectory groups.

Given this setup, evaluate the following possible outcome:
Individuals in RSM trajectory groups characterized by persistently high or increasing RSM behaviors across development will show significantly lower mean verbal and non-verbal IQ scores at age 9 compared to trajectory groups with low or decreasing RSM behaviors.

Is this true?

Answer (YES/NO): YES